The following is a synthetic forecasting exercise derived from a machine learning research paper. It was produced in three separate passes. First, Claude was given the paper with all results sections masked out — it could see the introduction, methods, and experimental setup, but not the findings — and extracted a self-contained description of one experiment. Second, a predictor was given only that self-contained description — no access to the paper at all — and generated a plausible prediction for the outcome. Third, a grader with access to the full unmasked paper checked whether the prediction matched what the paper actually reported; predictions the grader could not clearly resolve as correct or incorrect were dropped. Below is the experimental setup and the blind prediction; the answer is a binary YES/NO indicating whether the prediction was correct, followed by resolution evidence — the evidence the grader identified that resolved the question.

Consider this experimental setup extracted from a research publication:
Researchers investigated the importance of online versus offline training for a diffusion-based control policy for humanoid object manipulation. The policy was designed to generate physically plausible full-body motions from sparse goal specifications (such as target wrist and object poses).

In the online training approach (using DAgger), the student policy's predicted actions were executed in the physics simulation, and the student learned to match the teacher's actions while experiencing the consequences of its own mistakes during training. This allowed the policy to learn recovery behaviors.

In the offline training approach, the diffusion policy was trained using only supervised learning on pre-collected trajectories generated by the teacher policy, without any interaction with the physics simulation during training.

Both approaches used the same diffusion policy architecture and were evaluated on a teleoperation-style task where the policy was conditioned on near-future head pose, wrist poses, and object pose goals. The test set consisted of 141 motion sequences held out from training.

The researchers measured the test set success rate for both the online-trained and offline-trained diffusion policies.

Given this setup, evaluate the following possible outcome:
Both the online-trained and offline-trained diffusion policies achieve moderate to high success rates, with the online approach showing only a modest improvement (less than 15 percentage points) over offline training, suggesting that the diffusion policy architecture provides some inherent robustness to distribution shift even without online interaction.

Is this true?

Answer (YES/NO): NO